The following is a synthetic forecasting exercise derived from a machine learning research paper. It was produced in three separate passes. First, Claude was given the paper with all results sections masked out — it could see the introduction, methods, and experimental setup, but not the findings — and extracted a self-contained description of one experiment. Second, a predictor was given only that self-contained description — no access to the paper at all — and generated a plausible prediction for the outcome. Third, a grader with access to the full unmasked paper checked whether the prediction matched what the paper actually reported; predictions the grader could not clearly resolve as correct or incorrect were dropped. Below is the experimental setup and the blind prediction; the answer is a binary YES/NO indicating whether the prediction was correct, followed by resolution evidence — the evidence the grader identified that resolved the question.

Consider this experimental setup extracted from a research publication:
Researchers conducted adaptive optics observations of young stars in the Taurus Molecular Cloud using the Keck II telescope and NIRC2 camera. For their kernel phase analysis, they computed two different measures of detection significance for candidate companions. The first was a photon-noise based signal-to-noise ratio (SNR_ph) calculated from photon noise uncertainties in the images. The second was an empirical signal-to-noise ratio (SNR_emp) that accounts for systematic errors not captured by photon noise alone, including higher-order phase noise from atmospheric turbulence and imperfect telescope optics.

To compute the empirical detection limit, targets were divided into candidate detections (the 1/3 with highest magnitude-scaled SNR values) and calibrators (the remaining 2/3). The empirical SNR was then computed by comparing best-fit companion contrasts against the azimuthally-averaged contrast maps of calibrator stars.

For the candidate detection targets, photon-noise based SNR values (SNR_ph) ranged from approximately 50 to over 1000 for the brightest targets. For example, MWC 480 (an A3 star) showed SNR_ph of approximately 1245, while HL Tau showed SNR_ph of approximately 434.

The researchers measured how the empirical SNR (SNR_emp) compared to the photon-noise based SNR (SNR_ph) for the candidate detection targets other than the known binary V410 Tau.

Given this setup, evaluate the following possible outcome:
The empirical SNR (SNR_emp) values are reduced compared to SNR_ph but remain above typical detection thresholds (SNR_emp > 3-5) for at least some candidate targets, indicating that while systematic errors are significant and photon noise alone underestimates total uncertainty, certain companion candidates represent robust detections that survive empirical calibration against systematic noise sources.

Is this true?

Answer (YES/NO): NO